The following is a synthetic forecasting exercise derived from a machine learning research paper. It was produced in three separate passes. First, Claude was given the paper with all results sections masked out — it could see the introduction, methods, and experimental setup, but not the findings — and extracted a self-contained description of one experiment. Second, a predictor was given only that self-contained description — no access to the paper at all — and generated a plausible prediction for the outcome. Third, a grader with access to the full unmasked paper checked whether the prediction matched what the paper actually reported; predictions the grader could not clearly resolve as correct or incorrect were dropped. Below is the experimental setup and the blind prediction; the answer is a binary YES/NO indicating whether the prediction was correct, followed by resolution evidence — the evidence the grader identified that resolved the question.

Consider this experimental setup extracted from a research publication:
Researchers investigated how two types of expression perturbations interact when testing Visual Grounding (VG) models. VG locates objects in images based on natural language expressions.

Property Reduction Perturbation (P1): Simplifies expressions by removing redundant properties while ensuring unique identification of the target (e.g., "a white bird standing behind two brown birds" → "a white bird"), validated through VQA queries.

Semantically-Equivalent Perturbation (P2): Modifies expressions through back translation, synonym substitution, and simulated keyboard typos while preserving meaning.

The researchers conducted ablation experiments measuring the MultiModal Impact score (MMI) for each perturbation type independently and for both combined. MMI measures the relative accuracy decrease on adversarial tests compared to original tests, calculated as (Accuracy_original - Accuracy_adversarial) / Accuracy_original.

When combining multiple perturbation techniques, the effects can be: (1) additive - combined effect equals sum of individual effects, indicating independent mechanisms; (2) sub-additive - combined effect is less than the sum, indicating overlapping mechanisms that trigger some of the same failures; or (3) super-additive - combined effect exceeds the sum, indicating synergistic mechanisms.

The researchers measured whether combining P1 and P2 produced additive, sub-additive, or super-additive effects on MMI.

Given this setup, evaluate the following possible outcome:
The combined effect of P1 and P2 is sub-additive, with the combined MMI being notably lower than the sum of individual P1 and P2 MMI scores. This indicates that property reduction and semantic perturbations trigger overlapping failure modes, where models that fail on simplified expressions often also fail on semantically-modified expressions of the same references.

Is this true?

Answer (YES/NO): YES